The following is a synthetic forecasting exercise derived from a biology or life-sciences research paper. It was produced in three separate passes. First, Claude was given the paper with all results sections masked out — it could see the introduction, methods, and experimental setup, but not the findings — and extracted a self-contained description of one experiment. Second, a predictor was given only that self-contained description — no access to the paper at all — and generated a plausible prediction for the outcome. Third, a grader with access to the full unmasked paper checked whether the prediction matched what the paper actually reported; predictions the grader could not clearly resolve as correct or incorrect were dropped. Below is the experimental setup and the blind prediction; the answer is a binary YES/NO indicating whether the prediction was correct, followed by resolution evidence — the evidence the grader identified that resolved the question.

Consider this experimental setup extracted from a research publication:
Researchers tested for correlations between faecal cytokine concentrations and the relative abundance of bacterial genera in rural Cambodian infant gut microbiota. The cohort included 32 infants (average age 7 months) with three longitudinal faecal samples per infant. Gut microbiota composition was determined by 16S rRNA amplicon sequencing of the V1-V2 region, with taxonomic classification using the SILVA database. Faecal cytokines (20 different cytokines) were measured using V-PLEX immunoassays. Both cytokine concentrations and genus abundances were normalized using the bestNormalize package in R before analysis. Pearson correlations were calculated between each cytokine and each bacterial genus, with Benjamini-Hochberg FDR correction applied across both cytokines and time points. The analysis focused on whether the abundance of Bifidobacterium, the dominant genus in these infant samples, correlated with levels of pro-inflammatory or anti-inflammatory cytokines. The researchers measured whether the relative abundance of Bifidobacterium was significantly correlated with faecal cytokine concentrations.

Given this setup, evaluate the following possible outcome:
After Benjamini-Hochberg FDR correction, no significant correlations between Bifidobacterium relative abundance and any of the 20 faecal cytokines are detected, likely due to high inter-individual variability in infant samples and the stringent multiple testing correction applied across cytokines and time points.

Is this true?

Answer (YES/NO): YES